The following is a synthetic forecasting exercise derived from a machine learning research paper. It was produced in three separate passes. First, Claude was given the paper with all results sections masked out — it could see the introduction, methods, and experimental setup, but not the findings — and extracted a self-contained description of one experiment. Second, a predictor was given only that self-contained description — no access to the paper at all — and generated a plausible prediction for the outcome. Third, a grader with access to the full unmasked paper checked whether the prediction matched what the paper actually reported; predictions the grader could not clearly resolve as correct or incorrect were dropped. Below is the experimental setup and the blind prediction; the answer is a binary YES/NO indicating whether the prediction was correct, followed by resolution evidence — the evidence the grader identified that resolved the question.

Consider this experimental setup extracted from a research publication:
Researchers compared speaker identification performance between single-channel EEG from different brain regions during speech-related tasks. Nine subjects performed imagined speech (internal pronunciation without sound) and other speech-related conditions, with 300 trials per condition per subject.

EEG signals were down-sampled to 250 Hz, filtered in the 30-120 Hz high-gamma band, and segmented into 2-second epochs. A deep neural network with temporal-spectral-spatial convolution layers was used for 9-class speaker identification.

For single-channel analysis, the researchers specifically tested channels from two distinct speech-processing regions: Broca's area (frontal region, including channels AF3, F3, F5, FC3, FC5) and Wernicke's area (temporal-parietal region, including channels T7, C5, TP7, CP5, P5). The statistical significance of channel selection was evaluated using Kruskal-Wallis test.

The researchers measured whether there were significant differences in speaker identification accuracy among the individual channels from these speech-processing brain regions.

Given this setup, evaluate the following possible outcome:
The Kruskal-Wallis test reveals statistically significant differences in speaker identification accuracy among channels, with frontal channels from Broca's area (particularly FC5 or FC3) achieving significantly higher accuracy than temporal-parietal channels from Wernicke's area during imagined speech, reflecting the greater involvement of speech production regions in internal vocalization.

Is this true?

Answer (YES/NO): NO